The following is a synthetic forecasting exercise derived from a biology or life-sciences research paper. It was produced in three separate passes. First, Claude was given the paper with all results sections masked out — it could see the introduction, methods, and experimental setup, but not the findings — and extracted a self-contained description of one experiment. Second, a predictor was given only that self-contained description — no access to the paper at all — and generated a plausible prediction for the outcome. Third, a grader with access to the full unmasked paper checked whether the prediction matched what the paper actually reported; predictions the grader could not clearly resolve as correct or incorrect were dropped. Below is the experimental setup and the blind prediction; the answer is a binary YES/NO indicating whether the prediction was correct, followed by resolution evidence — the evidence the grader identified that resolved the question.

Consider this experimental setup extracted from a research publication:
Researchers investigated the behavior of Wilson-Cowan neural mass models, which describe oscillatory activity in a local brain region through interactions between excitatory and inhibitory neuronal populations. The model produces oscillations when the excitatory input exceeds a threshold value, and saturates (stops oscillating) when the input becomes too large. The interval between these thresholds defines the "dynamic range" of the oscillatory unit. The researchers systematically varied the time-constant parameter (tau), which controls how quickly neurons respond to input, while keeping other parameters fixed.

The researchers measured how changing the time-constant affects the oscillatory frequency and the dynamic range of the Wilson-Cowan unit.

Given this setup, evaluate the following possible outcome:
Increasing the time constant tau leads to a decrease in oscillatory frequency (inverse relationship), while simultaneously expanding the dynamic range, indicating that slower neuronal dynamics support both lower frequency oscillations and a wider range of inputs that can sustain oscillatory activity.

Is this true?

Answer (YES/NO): NO